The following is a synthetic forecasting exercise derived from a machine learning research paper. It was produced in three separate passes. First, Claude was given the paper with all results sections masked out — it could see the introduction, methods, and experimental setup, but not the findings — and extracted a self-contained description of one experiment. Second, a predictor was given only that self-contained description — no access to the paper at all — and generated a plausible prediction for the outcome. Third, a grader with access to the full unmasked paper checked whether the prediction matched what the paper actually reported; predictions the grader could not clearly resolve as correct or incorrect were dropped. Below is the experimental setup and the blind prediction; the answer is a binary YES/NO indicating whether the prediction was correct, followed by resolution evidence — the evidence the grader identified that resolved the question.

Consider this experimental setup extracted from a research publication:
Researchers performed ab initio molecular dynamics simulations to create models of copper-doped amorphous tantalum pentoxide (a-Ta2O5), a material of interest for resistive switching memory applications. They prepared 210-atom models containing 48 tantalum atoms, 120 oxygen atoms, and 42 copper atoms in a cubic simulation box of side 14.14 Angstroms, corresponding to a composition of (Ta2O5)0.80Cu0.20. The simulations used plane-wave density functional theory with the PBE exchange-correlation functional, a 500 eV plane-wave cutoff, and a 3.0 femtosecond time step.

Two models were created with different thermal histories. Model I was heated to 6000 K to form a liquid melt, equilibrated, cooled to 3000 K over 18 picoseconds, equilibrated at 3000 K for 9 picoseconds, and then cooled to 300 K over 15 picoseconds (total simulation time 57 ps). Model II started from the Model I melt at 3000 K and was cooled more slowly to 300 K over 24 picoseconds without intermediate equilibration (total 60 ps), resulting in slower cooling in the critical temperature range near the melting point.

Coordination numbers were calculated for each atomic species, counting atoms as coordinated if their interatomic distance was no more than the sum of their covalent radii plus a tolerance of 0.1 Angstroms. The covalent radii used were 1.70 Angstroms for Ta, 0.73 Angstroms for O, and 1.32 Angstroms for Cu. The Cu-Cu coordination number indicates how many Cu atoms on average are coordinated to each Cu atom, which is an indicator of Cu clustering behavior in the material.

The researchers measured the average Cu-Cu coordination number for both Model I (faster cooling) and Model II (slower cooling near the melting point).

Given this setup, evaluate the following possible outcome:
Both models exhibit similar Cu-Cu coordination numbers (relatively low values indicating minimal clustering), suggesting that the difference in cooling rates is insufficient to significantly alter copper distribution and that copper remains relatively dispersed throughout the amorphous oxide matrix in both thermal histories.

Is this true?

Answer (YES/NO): NO